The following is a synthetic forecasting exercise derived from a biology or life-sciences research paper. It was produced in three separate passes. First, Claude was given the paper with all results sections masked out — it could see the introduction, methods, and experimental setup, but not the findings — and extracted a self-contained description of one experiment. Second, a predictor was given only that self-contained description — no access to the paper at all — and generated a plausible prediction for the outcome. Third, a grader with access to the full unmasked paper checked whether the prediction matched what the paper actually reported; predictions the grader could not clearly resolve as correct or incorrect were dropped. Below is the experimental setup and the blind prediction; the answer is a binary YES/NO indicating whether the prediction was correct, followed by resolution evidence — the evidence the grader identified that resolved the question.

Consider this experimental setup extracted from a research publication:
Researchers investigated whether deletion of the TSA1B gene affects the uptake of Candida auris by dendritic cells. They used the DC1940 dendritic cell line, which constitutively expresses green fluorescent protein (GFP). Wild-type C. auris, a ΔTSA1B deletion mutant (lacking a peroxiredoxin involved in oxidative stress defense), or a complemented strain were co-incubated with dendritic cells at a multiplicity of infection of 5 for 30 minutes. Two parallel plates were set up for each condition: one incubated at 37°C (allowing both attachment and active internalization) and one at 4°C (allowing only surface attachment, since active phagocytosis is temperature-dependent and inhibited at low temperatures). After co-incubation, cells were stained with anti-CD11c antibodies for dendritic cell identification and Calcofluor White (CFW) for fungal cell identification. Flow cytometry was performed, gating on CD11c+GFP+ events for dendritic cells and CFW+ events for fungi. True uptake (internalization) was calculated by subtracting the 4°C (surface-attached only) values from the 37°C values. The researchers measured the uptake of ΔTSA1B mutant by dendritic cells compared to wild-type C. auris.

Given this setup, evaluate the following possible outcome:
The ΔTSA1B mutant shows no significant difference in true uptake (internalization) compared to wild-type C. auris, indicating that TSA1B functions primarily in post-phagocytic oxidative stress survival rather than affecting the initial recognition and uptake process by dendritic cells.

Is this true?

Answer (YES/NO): YES